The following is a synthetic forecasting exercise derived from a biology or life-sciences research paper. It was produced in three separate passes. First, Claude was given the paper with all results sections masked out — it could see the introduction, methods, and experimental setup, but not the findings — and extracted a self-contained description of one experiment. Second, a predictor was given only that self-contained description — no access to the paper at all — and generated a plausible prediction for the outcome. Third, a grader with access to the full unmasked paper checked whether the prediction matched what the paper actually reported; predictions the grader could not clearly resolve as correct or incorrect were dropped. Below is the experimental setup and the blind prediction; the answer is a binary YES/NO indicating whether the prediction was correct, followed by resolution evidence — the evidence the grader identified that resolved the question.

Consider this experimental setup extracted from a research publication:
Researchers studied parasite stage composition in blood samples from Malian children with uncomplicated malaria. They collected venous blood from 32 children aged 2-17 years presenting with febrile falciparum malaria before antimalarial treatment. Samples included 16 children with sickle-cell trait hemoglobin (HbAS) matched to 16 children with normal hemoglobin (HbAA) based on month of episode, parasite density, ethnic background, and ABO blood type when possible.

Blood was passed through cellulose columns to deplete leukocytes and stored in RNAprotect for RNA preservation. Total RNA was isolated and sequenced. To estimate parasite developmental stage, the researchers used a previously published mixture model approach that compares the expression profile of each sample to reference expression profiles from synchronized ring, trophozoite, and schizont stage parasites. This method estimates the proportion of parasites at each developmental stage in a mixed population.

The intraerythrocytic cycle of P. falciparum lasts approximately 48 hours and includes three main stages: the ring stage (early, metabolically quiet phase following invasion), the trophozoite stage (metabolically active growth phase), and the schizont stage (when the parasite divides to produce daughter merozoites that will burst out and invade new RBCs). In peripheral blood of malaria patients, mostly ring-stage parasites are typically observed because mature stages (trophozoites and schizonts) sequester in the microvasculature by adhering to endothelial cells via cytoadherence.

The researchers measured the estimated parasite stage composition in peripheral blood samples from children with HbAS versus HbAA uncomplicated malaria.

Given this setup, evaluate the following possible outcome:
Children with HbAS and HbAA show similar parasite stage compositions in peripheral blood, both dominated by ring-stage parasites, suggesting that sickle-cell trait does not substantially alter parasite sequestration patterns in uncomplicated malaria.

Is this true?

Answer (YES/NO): YES